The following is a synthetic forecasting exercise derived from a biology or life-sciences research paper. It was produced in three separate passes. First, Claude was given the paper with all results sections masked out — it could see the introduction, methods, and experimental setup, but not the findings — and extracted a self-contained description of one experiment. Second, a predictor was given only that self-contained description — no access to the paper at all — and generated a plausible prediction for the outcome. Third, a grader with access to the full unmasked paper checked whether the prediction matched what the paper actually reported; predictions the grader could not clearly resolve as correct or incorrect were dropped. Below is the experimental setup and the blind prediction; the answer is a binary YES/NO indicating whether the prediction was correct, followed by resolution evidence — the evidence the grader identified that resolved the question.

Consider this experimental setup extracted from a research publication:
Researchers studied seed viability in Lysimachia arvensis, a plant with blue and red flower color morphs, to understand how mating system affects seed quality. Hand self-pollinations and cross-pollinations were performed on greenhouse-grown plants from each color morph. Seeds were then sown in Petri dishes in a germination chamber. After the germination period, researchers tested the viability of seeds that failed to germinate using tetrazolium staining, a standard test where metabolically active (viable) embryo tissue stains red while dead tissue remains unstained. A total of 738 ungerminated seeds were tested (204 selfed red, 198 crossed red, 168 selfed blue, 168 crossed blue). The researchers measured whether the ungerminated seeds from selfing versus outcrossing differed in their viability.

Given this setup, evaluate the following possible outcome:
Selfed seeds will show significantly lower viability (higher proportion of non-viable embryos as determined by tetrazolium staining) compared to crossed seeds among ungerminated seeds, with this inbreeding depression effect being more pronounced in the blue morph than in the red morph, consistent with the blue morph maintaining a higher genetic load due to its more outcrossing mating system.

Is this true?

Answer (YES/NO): NO